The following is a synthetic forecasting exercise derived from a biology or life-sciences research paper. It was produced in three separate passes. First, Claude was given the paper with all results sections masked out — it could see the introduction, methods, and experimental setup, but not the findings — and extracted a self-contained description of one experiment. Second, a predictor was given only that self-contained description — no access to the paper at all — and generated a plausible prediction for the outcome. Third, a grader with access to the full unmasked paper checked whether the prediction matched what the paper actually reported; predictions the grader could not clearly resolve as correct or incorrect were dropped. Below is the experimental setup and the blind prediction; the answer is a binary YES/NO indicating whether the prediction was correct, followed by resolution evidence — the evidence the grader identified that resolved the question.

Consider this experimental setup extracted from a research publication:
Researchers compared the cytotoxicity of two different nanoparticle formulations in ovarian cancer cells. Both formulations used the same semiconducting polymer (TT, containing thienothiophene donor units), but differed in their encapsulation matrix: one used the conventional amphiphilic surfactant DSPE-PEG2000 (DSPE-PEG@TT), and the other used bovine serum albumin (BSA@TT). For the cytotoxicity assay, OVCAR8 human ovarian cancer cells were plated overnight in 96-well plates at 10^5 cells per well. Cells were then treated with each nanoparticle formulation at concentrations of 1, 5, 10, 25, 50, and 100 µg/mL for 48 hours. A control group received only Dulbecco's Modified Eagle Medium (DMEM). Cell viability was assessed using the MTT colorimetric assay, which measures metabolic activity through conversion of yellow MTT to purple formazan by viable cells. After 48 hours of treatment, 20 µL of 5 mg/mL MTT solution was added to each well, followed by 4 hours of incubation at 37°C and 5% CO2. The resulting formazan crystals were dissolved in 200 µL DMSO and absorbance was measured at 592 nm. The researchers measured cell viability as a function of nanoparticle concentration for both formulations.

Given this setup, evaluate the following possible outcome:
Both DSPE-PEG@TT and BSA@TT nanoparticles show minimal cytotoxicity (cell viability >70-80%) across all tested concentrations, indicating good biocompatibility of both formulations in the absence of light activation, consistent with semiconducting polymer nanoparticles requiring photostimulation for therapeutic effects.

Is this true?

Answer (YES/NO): YES